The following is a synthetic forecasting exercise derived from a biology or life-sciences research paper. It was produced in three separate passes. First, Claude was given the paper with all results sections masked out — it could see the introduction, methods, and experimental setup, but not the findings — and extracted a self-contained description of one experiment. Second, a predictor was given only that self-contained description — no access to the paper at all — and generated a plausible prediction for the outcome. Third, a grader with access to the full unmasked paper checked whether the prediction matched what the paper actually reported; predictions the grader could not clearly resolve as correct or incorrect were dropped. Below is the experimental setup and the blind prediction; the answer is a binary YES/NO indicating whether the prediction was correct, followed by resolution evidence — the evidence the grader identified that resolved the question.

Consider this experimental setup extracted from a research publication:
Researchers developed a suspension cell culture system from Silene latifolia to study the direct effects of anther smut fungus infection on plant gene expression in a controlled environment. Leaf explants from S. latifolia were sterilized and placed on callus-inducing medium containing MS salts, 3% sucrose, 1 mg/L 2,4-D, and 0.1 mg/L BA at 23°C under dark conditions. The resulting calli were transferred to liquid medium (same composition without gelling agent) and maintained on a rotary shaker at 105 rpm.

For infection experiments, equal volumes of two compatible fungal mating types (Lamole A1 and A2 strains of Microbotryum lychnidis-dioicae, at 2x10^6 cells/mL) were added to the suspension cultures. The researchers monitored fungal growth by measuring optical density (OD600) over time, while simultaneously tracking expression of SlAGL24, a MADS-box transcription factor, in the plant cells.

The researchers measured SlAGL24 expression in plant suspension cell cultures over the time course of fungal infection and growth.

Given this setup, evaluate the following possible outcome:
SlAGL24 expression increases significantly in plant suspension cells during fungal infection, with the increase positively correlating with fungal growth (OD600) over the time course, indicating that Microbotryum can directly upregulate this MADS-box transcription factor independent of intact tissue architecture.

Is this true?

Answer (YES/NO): NO